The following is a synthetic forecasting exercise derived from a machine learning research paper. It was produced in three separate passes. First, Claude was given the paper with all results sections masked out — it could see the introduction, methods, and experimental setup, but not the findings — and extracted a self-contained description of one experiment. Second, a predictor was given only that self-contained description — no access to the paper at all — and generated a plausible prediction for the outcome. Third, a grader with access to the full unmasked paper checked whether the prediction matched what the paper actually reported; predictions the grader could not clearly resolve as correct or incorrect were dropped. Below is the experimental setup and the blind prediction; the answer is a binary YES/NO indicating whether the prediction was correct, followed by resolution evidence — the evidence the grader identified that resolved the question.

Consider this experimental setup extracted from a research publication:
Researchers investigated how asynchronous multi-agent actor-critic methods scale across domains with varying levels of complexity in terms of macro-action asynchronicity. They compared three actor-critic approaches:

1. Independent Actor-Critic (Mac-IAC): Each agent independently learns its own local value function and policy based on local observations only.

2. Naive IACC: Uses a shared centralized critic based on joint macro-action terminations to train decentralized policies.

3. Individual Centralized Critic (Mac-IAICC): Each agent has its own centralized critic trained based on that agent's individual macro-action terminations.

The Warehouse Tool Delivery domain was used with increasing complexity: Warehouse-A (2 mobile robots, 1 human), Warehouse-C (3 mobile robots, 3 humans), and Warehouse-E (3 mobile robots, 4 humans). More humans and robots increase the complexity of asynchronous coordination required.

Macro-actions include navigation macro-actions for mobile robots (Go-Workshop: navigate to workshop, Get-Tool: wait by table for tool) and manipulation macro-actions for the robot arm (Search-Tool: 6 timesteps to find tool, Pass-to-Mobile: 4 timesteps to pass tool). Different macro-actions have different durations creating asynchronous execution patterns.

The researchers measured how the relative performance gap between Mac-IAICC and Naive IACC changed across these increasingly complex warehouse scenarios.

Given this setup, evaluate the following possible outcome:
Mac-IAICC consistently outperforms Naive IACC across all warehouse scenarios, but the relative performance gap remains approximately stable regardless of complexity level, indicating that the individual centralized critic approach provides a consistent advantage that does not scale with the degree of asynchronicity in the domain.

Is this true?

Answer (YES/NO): NO